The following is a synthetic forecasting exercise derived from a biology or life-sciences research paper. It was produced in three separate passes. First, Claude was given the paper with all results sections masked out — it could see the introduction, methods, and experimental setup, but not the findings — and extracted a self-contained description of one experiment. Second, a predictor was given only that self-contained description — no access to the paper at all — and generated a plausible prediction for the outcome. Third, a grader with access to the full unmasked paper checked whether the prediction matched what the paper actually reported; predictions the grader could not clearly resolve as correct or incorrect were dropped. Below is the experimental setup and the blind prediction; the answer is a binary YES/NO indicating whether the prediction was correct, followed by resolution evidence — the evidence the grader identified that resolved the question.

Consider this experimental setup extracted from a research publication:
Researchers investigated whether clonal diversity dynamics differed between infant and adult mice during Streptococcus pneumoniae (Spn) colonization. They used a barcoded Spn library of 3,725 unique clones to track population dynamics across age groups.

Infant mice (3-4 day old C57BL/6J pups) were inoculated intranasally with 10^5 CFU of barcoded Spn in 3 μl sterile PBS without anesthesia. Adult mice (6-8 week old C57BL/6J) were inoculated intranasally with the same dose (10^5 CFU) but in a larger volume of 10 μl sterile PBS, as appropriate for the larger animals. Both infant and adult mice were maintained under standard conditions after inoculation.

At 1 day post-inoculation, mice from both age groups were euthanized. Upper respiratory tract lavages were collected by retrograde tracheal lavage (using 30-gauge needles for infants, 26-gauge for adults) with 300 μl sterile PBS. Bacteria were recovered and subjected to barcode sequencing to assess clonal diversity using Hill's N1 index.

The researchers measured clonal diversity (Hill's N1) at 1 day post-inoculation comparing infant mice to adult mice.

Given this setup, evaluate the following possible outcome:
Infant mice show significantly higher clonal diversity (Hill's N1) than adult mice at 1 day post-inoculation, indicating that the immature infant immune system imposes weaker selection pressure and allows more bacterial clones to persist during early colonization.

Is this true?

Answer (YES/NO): NO